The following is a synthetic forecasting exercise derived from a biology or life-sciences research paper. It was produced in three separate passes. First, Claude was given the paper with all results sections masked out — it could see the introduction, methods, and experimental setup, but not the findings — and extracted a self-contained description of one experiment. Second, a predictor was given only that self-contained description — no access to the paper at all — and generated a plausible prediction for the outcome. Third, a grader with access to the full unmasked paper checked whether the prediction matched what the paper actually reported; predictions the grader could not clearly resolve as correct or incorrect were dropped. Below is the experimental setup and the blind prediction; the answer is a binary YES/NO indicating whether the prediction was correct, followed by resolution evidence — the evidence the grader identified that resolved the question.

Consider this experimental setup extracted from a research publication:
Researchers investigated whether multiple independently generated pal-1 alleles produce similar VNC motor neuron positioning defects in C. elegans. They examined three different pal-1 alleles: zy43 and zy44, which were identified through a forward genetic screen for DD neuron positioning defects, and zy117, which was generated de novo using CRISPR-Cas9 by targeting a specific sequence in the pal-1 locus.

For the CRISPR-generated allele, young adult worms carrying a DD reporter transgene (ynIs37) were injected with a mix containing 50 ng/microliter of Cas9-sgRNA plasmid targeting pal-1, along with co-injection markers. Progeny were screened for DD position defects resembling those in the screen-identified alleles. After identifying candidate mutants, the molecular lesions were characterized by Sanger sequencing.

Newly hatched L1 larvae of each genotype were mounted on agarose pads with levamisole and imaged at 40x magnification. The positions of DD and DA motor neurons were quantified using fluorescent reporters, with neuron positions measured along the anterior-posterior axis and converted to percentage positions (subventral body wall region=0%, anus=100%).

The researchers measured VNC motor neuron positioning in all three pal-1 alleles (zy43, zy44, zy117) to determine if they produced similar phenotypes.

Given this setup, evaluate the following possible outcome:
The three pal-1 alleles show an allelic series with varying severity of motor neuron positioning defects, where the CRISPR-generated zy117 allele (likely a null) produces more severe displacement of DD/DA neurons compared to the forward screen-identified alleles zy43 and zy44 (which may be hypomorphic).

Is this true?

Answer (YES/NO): NO